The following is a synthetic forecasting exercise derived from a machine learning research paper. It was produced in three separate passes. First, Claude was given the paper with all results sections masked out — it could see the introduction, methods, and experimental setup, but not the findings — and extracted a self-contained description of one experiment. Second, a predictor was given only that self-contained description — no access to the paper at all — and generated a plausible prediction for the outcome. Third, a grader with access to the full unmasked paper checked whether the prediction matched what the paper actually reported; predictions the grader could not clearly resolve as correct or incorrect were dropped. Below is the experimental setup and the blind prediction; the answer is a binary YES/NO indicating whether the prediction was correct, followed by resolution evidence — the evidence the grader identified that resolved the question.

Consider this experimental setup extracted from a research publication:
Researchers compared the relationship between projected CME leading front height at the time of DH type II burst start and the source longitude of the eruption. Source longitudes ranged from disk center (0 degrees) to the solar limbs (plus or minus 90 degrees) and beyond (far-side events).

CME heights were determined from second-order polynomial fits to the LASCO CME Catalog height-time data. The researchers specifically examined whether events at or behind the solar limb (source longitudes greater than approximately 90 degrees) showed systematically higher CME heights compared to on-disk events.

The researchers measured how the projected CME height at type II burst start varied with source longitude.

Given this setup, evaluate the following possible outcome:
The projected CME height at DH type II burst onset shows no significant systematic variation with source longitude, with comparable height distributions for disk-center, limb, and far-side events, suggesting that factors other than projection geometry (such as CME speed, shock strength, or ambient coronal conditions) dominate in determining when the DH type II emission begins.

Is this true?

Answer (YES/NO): NO